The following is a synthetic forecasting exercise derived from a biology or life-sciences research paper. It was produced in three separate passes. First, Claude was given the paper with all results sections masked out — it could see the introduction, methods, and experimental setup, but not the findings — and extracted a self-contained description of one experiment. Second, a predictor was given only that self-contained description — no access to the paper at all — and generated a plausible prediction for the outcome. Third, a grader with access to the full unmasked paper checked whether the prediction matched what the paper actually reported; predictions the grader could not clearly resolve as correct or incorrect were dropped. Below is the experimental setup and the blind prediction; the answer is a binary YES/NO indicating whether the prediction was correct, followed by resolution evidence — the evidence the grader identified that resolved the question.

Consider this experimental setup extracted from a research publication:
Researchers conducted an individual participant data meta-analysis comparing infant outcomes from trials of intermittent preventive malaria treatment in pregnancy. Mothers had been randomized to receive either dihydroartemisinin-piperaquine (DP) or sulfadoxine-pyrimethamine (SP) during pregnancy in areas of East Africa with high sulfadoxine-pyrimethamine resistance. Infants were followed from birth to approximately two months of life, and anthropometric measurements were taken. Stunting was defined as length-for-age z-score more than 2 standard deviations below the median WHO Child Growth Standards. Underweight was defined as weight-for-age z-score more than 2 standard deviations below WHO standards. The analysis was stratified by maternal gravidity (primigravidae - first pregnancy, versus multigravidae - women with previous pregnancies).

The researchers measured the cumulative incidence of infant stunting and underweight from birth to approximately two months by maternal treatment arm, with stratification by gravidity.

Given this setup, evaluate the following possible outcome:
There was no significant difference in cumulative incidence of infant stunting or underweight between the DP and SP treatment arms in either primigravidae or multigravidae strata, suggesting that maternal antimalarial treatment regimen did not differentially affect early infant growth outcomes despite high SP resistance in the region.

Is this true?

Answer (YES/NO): NO